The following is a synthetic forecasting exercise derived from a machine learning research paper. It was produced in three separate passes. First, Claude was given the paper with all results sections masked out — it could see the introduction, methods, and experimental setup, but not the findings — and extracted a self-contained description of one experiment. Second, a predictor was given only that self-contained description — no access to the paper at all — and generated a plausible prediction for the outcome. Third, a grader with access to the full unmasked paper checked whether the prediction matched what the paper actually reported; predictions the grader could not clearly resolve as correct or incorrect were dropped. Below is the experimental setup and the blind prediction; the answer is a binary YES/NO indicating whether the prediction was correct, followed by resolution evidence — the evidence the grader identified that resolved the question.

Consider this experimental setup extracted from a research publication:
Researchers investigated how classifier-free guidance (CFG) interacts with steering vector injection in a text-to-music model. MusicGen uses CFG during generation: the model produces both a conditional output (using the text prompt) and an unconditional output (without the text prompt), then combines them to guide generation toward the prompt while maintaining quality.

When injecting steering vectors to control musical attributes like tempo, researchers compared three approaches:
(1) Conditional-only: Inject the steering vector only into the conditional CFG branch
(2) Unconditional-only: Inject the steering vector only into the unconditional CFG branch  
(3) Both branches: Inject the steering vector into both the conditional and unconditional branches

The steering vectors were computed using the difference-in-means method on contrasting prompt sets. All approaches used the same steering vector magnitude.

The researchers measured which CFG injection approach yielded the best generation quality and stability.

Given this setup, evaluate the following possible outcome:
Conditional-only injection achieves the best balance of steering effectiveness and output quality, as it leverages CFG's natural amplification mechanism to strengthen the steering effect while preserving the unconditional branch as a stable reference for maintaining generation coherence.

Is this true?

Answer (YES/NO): NO